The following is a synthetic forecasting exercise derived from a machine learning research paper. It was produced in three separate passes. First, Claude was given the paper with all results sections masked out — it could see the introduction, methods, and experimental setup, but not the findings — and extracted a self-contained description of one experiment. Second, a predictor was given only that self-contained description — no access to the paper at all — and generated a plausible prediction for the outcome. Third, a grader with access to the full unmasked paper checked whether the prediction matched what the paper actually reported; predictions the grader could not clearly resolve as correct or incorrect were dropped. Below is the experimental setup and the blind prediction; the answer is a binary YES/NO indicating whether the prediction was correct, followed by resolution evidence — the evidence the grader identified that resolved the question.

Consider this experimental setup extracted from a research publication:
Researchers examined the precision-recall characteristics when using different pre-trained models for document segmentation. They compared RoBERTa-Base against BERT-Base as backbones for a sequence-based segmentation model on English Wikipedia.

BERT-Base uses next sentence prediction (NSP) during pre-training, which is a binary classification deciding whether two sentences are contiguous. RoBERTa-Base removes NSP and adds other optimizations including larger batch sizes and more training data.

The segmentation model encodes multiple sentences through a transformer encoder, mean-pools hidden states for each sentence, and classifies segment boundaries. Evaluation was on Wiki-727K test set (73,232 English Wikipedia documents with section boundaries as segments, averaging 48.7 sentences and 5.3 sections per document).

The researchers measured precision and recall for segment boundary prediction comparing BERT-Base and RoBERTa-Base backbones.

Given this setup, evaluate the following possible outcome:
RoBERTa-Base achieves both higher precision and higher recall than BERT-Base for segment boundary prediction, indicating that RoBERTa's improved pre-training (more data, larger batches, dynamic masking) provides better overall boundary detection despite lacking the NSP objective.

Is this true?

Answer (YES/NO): NO